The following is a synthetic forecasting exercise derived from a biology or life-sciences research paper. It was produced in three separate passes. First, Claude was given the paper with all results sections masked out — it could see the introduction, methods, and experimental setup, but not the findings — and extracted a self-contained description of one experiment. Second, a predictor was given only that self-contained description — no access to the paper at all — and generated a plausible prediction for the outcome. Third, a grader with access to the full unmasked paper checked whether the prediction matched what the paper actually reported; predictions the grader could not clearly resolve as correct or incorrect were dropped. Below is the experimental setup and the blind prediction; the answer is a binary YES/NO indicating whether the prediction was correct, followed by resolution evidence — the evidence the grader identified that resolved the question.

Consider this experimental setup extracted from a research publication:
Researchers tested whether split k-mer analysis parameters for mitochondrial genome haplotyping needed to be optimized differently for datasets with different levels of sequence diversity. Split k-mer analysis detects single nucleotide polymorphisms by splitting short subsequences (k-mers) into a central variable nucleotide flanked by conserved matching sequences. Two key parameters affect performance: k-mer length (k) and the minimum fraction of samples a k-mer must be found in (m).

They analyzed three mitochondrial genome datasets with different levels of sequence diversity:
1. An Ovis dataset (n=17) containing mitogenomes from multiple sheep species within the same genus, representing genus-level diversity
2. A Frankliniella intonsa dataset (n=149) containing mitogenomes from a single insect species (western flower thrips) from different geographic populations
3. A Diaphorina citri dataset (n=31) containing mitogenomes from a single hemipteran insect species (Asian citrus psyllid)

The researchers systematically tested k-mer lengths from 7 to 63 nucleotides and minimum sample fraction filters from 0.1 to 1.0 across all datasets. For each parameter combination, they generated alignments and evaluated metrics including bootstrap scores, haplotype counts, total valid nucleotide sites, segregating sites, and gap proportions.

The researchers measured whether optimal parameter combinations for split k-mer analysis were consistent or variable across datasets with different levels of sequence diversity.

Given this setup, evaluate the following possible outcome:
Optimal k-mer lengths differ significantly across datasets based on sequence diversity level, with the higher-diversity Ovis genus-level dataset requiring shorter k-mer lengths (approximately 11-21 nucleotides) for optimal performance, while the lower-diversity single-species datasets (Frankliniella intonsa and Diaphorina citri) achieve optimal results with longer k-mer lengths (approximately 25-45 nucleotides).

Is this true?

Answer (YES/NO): NO